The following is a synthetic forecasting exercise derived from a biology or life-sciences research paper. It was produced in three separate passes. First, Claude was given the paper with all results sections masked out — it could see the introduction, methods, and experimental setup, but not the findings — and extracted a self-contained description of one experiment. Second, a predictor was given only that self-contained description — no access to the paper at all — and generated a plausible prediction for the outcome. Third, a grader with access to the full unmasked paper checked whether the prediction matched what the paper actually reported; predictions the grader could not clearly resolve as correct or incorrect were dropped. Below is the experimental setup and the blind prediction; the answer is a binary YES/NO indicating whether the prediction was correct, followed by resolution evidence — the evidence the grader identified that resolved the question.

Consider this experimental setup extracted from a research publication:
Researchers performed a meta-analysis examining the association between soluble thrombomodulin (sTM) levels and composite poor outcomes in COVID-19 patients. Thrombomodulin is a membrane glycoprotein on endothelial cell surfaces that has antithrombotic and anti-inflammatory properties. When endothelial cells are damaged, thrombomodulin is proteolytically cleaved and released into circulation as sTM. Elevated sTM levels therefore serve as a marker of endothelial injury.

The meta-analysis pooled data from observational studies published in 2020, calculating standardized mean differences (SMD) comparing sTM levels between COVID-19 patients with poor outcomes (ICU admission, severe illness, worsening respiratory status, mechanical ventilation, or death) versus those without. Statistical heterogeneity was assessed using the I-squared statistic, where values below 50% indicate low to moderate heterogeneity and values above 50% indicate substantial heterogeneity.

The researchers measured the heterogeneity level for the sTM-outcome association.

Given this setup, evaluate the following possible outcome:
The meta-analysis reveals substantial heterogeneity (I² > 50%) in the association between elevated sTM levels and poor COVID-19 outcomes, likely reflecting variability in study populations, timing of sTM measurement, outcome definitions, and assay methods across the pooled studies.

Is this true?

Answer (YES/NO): NO